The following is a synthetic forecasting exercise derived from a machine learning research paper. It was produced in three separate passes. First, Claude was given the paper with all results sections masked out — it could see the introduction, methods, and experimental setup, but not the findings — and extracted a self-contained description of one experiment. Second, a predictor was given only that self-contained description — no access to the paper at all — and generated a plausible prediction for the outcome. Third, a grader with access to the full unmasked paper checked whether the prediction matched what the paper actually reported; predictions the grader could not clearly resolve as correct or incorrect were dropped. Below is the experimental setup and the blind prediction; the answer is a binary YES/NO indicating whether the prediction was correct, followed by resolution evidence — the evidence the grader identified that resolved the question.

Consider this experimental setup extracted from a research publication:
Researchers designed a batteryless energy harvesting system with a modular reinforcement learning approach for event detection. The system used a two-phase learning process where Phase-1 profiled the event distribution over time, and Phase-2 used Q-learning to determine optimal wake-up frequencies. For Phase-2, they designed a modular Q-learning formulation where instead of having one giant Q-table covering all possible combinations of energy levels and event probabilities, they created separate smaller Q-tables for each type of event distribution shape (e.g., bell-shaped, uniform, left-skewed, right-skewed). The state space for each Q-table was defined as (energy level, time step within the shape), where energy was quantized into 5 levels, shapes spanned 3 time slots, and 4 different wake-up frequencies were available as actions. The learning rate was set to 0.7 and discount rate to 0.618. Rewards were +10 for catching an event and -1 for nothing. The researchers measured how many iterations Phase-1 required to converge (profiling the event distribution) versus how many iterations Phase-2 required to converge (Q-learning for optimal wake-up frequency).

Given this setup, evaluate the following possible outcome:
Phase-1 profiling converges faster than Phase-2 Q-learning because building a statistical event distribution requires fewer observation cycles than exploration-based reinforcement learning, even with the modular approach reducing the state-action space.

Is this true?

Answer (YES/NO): YES